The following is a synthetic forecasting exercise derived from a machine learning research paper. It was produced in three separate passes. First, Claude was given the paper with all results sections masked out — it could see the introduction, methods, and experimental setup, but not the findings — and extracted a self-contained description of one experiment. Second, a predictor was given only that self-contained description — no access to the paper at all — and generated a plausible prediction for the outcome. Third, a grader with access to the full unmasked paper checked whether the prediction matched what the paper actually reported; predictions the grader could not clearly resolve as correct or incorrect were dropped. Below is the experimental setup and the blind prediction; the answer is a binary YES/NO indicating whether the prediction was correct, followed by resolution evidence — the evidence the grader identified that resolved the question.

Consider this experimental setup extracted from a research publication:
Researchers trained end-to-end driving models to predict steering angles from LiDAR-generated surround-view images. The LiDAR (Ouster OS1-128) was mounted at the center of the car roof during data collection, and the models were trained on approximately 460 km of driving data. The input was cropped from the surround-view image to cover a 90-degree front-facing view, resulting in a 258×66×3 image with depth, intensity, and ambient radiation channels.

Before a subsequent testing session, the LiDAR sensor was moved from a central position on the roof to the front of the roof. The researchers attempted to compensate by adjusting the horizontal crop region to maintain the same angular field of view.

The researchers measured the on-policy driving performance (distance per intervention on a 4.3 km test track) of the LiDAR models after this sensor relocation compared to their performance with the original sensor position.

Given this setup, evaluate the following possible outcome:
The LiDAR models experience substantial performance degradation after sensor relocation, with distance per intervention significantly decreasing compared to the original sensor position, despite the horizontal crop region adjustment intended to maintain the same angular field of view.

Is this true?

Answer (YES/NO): YES